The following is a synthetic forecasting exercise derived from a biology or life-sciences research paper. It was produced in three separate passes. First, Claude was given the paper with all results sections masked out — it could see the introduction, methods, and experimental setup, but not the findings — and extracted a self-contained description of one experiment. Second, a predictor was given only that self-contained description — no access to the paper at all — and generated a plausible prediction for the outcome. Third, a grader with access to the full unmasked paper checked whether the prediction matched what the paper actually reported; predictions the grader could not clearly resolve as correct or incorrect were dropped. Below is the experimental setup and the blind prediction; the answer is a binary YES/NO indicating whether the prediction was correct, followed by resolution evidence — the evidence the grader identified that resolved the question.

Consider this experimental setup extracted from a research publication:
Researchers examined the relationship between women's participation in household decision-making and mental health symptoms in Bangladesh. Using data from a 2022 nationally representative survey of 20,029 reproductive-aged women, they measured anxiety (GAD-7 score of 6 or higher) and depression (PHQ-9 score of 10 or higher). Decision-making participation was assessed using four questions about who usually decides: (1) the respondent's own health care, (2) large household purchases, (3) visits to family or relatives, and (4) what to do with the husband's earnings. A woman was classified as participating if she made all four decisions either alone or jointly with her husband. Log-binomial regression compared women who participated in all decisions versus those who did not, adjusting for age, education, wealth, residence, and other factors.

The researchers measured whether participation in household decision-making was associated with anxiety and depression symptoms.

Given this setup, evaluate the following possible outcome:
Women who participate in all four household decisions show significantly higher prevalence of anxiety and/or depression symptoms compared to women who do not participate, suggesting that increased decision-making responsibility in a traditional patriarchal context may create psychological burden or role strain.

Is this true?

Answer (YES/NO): NO